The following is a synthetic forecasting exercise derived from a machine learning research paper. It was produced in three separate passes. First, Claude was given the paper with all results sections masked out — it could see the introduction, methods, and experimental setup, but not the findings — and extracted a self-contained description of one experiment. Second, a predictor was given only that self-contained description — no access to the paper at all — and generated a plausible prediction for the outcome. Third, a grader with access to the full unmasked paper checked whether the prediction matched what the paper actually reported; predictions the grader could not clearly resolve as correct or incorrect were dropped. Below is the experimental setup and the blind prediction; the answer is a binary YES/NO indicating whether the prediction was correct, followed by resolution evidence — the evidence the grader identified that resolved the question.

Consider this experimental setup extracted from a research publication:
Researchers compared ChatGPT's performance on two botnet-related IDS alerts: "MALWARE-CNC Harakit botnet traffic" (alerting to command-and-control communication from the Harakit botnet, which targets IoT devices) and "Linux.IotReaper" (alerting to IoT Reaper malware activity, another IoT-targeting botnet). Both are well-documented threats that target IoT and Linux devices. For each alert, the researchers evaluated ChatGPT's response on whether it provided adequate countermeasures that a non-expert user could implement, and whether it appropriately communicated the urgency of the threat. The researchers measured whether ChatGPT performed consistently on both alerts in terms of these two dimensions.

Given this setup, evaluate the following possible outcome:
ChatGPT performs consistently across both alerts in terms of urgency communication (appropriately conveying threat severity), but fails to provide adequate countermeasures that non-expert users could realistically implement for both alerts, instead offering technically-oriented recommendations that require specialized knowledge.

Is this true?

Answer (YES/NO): NO